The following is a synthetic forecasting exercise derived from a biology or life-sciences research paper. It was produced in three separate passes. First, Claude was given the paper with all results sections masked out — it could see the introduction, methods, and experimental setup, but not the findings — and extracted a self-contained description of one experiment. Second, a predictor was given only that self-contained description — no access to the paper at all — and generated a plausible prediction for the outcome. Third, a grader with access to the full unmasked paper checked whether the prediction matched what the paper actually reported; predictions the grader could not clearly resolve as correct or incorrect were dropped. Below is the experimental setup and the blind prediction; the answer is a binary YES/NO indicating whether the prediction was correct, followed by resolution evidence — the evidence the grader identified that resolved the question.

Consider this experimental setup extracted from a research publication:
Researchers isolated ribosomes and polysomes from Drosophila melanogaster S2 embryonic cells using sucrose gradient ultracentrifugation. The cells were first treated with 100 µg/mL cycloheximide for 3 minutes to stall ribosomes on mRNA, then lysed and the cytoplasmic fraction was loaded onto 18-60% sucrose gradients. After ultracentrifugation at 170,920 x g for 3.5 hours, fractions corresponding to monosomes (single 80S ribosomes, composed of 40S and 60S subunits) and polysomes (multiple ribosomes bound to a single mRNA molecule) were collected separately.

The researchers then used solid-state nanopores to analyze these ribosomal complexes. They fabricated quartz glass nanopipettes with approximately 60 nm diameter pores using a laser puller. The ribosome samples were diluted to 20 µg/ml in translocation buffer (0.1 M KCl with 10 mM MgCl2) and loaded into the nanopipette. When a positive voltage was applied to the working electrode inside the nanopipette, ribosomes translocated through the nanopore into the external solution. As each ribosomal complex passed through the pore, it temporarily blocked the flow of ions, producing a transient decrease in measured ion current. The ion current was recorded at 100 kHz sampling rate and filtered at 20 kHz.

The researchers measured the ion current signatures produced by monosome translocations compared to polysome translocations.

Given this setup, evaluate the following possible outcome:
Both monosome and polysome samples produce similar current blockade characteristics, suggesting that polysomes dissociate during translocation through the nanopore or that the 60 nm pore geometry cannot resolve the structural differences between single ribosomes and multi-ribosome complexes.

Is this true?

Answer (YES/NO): NO